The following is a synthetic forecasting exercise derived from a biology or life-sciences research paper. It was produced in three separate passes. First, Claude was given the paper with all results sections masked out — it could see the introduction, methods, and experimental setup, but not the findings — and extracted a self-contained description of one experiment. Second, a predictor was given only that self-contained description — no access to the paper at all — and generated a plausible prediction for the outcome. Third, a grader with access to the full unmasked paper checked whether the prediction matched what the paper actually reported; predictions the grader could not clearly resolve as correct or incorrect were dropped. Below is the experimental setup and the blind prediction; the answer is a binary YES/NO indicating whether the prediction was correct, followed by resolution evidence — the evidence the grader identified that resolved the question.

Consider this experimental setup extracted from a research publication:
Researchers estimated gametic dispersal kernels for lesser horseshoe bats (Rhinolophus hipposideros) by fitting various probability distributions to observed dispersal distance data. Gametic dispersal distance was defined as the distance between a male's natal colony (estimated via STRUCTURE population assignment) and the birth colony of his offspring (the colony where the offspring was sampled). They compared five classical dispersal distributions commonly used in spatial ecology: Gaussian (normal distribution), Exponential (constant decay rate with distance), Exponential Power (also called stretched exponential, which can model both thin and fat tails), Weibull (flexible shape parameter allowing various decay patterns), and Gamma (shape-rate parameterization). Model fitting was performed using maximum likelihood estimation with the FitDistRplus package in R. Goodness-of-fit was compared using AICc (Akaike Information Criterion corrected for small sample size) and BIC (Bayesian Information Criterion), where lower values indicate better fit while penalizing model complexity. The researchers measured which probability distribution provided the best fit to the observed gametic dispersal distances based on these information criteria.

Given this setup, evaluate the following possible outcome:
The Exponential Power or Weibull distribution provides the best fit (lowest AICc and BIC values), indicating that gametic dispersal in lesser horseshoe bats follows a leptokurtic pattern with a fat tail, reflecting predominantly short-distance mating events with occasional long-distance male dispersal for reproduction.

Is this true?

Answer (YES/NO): YES